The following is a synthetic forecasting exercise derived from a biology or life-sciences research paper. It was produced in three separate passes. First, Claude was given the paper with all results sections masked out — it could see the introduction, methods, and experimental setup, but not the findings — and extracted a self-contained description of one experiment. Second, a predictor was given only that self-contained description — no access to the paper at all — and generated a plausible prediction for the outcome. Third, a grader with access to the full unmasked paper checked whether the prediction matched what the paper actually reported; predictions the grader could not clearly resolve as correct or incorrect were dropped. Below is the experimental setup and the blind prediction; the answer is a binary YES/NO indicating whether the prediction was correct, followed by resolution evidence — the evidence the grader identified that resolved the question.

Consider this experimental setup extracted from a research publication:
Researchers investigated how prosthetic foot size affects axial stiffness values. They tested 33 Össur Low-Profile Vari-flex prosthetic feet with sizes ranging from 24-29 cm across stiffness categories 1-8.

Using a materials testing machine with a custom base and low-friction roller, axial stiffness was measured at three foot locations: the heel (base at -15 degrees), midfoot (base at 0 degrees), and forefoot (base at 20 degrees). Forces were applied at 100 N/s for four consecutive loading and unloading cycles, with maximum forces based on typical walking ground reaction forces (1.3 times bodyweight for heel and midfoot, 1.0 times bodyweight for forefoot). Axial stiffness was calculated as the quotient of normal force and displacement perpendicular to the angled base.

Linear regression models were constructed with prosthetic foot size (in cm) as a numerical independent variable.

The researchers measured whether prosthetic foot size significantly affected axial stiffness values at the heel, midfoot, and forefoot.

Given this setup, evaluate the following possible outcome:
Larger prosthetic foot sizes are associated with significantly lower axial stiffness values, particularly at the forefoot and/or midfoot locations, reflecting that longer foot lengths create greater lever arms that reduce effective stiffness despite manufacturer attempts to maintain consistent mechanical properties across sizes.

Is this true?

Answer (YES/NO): NO